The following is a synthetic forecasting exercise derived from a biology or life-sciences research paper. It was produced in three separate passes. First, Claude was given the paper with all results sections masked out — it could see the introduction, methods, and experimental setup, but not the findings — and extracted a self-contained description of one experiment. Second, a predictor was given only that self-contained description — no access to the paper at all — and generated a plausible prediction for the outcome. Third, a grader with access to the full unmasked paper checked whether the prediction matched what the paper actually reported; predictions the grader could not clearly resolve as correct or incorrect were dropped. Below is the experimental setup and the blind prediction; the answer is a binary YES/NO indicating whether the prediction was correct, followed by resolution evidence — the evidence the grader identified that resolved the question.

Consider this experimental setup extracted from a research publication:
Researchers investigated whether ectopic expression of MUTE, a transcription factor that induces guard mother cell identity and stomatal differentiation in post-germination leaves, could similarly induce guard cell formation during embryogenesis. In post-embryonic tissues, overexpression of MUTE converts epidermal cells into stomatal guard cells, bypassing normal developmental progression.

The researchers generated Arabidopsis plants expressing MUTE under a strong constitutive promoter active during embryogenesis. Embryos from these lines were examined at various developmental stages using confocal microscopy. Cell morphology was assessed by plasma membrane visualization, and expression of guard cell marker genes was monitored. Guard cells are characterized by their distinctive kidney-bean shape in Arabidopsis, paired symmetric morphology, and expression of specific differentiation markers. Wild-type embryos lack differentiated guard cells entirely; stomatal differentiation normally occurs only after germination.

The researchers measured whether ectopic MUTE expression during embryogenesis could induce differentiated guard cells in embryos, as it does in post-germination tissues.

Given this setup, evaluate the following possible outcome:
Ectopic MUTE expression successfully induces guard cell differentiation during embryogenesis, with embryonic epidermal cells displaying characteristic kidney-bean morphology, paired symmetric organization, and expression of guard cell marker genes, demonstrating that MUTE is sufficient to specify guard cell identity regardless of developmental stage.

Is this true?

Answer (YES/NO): NO